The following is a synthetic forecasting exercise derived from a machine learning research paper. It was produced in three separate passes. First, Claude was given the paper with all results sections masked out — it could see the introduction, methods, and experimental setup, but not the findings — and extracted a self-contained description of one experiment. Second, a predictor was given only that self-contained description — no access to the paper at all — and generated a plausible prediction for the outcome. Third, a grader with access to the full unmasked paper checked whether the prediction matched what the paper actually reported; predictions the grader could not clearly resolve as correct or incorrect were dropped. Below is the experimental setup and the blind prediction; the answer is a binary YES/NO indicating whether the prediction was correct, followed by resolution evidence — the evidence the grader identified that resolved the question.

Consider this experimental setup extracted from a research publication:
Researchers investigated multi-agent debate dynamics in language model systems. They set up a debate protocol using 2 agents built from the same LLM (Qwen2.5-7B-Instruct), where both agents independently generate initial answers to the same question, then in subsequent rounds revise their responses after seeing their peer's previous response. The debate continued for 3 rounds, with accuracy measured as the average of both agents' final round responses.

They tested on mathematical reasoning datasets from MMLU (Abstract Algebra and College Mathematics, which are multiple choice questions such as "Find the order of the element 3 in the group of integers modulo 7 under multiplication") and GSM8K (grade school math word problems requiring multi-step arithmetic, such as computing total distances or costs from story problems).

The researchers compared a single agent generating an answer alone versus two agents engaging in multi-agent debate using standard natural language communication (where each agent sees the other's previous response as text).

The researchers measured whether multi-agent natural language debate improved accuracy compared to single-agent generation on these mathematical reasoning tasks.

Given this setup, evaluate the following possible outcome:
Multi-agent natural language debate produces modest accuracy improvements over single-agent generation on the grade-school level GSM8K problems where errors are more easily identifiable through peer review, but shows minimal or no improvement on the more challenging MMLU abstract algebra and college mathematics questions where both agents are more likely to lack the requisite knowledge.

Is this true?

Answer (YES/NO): NO